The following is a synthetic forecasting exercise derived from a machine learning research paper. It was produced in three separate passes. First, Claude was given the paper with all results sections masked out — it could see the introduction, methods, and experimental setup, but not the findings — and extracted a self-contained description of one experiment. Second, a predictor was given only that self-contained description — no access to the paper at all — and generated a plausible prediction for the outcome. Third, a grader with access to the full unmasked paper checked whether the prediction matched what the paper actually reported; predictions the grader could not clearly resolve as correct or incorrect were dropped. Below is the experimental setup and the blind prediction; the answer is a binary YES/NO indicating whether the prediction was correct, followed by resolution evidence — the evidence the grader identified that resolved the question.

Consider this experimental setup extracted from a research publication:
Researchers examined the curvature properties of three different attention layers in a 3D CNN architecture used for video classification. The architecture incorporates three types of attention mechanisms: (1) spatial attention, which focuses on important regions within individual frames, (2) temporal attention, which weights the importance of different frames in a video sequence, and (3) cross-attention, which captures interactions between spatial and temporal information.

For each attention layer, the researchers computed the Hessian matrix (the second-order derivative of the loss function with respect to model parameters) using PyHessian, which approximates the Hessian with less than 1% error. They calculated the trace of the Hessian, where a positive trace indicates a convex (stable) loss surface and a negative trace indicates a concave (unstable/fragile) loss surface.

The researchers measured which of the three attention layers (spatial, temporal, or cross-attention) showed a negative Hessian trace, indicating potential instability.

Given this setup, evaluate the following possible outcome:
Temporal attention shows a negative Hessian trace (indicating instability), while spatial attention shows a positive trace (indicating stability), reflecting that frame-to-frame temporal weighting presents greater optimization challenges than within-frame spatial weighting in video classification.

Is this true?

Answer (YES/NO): NO